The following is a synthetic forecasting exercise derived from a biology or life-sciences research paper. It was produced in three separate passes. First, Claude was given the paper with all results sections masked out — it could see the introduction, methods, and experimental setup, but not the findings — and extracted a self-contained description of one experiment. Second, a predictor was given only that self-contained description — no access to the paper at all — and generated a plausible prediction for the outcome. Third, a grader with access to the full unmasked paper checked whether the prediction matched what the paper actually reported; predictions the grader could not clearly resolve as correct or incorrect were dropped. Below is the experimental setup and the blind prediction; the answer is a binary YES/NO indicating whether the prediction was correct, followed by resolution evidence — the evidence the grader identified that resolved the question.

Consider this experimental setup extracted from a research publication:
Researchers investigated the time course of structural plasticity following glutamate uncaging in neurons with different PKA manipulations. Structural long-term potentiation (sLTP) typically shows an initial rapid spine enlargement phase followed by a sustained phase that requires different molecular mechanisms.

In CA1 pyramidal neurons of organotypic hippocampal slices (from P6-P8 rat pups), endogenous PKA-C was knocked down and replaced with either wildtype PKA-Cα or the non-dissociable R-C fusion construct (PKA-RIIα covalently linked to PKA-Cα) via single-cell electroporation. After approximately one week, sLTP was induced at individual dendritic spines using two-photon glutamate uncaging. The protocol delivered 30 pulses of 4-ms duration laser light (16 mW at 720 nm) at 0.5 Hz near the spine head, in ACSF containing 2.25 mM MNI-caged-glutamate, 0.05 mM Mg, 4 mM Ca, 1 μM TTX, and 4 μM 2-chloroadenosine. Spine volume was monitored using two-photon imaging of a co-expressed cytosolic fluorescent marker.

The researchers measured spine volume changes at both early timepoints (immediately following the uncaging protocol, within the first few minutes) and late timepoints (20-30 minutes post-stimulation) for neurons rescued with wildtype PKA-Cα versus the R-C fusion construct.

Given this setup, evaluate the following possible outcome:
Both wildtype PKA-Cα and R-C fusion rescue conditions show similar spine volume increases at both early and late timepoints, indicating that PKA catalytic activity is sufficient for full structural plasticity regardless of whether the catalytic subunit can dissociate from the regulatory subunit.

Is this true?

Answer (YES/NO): NO